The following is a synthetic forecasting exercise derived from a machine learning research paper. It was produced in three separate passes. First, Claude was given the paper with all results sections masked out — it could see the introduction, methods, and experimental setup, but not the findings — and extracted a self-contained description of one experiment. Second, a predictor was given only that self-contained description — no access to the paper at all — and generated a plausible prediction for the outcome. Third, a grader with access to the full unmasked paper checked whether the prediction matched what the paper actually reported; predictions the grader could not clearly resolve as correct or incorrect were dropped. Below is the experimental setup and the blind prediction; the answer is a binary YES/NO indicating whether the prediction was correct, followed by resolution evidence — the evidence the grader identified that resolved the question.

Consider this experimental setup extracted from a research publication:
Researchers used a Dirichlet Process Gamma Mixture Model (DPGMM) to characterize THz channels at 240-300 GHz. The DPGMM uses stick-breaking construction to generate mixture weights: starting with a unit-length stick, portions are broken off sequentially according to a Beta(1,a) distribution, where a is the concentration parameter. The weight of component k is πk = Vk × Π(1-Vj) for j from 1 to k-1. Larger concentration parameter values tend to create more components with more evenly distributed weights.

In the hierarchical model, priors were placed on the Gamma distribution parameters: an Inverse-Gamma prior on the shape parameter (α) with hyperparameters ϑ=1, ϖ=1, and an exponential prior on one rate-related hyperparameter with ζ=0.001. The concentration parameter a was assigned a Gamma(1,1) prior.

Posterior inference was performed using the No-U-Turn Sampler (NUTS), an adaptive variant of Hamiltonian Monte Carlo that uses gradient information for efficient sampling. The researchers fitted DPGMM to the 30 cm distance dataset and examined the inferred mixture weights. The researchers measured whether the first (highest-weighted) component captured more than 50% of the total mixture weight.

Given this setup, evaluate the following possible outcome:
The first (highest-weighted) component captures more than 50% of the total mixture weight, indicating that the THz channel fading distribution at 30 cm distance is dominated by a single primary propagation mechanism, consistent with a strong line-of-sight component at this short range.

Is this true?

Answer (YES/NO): YES